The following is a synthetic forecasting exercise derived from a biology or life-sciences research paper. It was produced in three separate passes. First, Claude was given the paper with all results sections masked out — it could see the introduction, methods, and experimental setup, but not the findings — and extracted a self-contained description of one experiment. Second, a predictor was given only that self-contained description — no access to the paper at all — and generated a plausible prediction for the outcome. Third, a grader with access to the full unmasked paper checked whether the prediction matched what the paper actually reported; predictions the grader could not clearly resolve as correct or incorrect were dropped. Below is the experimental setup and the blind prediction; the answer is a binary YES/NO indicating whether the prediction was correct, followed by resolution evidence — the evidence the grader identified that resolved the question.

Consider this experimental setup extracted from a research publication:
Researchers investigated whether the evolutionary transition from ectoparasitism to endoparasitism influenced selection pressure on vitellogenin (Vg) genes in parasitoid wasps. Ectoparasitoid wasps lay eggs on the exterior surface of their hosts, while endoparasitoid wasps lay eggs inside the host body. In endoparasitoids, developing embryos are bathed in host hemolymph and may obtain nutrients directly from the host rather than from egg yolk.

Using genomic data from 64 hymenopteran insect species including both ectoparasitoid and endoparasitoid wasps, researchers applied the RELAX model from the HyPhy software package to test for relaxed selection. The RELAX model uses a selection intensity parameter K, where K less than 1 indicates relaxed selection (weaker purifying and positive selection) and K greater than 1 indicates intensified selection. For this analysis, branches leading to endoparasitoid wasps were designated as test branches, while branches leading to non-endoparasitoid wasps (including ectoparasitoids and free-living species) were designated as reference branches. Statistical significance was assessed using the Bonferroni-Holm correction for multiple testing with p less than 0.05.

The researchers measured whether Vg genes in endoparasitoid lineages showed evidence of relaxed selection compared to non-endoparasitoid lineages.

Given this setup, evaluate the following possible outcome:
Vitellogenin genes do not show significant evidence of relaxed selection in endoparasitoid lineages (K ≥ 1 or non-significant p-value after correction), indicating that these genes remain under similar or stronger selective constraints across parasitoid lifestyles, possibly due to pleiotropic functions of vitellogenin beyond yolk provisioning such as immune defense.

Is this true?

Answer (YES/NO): YES